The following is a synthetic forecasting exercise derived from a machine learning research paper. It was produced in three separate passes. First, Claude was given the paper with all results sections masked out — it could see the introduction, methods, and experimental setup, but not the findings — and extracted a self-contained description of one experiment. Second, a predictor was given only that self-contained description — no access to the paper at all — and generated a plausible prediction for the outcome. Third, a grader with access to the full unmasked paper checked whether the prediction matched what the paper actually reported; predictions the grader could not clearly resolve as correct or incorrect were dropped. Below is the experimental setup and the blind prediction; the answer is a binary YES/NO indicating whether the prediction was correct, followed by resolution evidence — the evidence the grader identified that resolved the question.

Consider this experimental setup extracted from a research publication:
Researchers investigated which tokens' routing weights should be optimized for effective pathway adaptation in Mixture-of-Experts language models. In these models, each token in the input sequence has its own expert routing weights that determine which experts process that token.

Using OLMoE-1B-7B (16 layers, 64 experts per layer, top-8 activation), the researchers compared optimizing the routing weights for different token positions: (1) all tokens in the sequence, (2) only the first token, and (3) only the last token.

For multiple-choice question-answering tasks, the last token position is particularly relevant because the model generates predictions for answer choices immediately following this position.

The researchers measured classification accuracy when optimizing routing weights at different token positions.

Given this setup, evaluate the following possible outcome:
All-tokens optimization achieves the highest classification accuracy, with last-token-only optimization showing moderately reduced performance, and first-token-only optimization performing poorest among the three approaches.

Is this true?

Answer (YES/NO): NO